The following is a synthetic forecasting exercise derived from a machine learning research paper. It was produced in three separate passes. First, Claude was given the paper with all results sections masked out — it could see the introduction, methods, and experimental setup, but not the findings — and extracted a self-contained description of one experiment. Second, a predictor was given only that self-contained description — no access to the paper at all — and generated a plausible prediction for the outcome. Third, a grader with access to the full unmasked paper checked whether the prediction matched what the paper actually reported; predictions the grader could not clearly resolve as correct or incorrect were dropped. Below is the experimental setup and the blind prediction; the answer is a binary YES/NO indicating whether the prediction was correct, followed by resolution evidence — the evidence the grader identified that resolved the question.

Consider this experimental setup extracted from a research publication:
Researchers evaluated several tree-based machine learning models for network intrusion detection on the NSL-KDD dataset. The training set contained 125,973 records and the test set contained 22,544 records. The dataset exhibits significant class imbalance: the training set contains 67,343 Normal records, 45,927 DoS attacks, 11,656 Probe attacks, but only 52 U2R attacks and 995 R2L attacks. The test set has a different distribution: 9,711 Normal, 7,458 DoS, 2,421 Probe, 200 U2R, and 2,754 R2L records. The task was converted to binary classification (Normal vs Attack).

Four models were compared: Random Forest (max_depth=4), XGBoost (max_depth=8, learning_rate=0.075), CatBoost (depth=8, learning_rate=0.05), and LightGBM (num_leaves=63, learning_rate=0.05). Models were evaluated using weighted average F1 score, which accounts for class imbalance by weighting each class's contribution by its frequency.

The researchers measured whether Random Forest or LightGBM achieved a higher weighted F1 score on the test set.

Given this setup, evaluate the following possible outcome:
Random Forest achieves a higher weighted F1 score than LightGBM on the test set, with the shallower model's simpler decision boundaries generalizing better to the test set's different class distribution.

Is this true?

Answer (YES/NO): NO